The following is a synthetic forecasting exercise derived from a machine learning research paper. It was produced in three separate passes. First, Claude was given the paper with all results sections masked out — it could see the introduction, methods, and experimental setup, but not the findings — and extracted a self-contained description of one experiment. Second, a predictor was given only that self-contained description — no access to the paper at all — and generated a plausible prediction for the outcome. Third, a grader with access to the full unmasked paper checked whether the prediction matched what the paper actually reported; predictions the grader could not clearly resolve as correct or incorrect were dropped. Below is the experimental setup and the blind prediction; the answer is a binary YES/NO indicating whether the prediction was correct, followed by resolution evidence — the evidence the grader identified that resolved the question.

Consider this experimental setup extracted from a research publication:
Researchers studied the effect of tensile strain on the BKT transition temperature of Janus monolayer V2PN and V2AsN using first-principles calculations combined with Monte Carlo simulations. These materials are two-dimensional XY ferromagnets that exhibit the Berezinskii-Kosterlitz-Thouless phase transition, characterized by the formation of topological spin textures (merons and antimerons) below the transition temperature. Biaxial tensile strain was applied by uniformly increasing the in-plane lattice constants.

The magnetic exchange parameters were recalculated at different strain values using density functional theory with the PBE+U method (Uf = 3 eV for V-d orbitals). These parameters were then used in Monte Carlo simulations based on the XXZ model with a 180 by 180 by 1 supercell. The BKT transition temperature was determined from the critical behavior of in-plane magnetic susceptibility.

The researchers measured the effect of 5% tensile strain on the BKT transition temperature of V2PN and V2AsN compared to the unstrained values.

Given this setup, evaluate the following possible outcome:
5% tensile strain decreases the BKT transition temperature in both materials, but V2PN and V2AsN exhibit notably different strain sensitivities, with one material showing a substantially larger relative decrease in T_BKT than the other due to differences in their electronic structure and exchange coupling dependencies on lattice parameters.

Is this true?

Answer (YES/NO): NO